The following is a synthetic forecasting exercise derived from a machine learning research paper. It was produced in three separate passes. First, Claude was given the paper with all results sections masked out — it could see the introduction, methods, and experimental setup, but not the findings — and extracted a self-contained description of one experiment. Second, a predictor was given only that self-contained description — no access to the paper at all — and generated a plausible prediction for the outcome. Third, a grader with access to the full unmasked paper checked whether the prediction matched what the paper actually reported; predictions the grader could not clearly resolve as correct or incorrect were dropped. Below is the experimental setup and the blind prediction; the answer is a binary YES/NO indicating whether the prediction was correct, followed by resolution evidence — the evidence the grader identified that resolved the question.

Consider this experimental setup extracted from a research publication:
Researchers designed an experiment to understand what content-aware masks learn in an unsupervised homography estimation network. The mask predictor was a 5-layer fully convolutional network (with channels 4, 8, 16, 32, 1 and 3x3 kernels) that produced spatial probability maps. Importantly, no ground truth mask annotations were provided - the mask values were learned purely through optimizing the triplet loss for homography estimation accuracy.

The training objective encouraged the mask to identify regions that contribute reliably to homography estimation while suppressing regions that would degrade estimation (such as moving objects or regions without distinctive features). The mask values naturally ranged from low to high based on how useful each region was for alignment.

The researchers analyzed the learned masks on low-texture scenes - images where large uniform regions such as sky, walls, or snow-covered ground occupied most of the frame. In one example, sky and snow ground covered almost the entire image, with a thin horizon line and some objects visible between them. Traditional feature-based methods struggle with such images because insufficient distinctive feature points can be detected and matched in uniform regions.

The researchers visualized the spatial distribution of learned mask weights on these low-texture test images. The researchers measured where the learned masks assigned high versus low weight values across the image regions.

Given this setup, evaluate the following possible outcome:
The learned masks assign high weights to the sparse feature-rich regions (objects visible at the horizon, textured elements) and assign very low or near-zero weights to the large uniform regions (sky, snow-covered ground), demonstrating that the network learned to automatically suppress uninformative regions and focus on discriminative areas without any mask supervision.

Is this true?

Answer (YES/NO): YES